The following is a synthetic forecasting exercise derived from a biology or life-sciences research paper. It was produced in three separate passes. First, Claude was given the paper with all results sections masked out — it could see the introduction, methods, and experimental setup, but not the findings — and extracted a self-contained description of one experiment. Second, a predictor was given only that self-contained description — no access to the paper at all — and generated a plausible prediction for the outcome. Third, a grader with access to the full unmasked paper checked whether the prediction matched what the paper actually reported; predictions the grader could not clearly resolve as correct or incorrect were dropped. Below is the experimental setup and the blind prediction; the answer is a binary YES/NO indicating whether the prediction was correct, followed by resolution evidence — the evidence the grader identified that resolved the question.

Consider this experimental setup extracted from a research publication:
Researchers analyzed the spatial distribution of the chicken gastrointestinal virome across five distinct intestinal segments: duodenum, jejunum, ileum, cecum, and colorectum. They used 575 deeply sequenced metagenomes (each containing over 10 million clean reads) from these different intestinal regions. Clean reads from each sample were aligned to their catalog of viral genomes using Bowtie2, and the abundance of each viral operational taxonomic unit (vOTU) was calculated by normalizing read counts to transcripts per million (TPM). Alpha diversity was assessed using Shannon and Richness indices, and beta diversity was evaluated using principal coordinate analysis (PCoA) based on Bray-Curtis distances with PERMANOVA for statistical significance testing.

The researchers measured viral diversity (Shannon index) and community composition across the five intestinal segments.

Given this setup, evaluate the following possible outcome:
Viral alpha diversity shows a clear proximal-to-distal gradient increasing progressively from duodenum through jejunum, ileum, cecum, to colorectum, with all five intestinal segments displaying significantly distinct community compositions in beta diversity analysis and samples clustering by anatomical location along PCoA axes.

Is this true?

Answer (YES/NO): NO